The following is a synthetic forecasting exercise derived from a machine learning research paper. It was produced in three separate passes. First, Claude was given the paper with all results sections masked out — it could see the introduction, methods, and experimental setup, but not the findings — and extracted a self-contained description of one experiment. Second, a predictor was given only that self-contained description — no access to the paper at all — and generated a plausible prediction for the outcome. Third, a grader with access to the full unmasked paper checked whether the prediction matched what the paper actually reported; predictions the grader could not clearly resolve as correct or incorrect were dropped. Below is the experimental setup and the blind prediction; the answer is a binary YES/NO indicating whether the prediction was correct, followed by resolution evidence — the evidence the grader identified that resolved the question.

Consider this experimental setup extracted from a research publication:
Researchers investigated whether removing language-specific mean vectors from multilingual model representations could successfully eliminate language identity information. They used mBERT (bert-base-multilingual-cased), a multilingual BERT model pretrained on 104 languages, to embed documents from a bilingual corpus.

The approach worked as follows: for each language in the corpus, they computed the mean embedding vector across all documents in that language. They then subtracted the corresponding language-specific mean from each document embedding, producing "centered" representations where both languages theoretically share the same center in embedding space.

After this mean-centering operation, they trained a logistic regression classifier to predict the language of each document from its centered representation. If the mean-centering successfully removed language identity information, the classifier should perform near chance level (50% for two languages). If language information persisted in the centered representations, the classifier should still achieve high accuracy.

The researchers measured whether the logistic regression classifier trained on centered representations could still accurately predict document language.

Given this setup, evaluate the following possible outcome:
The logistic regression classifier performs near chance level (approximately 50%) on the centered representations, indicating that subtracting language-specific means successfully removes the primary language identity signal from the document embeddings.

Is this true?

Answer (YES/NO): NO